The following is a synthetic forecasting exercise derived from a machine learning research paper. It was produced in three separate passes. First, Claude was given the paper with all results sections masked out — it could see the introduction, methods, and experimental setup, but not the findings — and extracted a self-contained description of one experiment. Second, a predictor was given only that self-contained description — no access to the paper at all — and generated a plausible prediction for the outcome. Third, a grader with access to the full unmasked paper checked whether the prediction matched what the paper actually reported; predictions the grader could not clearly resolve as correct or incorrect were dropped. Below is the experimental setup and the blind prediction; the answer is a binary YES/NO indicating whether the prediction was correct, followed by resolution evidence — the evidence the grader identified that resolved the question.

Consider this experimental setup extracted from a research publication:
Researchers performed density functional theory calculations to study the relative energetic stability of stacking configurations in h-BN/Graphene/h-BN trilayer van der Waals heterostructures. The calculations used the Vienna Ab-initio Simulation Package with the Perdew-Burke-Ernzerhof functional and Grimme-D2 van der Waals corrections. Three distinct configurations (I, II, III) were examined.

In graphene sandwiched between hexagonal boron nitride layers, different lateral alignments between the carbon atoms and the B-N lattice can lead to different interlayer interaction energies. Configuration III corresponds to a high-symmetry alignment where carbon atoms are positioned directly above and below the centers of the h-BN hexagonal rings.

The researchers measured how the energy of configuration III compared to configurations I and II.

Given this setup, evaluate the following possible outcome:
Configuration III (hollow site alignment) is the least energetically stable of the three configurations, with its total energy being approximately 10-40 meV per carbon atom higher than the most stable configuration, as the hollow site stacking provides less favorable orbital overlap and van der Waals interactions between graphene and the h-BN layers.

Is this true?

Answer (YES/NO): NO